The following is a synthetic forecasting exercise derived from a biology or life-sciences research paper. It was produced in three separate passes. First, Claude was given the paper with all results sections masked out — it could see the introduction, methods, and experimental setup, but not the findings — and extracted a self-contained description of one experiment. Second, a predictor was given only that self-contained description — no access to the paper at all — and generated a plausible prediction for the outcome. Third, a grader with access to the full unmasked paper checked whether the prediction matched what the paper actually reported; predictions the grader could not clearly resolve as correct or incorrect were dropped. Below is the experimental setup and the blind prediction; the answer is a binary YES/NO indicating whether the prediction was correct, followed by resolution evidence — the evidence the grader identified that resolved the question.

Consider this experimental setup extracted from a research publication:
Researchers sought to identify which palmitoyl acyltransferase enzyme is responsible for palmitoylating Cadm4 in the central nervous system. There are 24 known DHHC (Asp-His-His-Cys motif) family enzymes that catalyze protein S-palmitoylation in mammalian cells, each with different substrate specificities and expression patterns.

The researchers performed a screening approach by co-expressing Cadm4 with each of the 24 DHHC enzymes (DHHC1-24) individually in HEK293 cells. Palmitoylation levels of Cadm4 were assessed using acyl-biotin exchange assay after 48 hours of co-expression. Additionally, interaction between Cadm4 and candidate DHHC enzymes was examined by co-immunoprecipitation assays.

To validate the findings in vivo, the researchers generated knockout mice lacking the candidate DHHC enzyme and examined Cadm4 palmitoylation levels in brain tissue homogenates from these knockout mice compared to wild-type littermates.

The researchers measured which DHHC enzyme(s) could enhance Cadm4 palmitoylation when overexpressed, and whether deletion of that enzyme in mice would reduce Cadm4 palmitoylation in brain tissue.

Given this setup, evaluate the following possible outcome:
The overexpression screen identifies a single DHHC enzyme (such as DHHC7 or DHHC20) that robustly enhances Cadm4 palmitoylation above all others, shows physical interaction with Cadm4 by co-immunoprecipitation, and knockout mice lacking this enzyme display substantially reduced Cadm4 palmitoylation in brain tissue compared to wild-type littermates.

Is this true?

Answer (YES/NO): NO